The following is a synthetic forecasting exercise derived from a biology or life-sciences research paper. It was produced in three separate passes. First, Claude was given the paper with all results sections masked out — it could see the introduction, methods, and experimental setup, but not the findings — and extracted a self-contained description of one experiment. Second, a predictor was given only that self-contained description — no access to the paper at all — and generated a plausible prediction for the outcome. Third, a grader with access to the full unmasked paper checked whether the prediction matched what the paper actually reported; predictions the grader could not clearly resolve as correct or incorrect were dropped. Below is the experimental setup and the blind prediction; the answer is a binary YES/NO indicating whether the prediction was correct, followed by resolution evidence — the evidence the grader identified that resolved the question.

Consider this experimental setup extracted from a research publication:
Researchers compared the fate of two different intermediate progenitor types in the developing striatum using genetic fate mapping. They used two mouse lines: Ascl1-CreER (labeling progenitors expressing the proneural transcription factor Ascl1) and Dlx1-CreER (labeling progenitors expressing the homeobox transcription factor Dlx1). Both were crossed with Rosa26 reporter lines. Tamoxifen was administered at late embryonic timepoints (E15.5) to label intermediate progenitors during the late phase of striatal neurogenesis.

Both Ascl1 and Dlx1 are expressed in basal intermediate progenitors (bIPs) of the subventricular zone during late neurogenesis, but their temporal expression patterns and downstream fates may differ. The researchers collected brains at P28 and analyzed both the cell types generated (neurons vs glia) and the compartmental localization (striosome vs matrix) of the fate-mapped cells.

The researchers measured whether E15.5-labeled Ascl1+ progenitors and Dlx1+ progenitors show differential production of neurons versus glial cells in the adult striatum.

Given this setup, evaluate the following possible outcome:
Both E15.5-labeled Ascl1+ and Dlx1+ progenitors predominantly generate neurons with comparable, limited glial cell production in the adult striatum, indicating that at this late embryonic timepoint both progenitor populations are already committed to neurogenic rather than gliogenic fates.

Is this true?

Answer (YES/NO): NO